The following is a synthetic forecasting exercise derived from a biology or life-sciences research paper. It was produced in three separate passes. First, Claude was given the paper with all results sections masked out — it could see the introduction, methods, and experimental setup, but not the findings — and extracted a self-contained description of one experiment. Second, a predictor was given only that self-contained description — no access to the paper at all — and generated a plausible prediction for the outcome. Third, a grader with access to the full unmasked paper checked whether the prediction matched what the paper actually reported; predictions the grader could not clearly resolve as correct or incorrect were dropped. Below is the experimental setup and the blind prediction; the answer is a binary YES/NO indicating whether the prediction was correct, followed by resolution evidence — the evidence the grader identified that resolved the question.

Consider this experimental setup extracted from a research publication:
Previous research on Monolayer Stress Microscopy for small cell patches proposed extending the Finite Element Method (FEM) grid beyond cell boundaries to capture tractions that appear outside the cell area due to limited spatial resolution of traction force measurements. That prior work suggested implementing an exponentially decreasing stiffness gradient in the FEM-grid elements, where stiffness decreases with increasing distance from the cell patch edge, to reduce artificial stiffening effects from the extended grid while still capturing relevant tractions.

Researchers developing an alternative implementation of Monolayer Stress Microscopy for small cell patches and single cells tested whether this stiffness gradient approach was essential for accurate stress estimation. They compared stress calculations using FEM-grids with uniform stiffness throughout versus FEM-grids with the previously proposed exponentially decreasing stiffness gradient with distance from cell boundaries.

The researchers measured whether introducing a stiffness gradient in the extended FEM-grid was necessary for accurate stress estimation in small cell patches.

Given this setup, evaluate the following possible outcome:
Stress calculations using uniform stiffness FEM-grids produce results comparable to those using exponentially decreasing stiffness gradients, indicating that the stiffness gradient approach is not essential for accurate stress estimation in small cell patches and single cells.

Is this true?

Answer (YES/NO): YES